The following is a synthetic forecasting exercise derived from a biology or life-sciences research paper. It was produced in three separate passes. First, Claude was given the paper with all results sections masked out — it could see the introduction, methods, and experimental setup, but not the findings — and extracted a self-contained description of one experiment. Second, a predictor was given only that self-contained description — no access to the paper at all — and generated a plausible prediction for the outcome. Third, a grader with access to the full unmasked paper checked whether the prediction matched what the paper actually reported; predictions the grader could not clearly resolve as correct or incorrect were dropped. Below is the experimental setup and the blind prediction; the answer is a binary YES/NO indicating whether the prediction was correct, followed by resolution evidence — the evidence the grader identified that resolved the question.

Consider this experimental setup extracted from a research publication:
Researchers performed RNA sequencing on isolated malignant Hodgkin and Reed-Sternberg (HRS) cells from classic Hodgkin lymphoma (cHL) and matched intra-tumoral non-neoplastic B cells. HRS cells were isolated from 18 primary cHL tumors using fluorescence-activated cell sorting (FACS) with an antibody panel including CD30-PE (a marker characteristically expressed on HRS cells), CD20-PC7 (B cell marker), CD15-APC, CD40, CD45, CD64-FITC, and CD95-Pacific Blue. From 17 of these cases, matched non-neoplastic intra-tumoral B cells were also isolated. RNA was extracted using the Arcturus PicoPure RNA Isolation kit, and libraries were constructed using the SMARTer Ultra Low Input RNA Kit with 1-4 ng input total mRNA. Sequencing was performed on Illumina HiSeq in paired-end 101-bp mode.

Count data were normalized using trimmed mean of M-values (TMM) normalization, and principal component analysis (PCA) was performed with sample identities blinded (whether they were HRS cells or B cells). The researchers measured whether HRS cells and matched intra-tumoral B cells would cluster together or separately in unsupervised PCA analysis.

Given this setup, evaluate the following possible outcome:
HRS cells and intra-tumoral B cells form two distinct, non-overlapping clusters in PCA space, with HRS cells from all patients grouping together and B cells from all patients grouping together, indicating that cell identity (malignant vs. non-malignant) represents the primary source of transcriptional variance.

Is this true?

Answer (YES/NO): YES